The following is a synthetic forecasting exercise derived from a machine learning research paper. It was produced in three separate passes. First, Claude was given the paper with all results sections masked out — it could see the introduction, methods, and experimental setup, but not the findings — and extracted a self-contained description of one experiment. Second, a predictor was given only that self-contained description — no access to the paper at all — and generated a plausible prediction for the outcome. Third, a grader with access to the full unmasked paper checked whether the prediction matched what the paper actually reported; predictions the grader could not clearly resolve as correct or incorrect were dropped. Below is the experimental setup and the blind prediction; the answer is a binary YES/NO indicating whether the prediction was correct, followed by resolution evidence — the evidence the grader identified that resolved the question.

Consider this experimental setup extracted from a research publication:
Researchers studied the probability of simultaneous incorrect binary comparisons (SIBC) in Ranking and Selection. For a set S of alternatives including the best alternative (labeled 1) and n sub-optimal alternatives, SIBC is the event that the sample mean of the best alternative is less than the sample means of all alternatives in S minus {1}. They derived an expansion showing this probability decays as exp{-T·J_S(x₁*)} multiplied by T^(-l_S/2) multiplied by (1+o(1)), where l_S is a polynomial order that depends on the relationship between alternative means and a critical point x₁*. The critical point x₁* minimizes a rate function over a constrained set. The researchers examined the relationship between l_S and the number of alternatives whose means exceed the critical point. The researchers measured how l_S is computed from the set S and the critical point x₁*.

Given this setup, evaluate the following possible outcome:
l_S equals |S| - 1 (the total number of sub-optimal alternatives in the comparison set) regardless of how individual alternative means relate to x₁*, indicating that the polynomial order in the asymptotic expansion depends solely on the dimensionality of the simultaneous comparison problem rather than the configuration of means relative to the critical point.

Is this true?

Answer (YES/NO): NO